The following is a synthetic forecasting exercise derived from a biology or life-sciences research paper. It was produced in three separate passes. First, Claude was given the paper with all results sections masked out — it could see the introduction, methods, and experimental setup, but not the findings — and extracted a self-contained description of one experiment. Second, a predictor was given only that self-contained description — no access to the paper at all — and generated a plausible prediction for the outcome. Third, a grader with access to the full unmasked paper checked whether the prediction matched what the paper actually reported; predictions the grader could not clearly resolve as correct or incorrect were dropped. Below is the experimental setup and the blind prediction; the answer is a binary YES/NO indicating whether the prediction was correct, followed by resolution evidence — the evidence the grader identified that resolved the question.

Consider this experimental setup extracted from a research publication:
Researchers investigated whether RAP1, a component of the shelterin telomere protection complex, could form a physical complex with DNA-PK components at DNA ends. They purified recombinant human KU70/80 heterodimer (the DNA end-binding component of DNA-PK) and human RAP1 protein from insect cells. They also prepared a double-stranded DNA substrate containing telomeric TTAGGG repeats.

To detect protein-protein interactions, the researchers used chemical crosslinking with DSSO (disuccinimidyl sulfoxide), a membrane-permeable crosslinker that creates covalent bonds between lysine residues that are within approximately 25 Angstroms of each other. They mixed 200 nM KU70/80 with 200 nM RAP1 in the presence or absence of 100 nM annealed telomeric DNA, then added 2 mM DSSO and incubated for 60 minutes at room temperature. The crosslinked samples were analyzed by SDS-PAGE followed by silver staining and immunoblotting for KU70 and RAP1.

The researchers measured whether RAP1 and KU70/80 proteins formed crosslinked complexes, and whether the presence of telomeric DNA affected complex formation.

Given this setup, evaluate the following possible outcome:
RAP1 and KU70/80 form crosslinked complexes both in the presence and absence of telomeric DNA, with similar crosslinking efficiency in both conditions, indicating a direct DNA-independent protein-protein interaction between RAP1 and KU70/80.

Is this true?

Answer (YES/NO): NO